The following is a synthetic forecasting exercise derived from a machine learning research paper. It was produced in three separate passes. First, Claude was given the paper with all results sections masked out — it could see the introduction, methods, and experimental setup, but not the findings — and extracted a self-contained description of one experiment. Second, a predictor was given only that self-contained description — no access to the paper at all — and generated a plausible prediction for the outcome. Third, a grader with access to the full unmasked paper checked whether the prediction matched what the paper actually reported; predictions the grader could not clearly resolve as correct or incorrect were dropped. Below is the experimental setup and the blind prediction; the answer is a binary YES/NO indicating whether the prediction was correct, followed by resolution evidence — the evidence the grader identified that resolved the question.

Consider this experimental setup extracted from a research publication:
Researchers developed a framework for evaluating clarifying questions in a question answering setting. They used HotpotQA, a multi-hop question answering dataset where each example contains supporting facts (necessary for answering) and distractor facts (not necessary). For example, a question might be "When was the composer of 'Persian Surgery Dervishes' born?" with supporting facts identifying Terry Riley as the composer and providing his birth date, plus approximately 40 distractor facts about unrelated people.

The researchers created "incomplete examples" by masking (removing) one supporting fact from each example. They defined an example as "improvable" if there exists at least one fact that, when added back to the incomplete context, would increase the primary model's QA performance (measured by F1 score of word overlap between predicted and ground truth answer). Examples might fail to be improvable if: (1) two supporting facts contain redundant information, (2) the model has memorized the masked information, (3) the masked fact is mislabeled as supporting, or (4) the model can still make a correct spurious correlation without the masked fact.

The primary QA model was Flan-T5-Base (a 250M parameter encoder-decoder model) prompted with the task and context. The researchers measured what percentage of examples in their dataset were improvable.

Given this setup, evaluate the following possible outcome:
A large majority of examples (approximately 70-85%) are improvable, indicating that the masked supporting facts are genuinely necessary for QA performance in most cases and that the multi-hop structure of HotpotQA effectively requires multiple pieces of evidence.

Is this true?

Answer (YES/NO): NO